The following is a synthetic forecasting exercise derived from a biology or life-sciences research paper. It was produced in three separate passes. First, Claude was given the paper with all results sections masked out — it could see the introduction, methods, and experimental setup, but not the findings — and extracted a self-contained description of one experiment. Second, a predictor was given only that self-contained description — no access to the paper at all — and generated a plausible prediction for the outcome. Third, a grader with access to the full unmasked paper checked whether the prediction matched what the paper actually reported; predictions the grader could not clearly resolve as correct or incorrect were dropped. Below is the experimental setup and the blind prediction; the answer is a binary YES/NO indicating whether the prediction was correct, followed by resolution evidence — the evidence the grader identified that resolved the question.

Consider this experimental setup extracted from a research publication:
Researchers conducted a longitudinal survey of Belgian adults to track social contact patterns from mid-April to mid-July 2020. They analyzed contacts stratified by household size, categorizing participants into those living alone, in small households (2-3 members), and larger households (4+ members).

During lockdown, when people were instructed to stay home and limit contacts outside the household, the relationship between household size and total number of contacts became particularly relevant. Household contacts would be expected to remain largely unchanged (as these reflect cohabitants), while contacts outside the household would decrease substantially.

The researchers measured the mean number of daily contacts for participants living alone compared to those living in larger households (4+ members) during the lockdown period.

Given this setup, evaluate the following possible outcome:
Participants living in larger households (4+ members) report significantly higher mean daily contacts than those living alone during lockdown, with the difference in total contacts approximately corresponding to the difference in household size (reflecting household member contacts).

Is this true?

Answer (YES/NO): NO